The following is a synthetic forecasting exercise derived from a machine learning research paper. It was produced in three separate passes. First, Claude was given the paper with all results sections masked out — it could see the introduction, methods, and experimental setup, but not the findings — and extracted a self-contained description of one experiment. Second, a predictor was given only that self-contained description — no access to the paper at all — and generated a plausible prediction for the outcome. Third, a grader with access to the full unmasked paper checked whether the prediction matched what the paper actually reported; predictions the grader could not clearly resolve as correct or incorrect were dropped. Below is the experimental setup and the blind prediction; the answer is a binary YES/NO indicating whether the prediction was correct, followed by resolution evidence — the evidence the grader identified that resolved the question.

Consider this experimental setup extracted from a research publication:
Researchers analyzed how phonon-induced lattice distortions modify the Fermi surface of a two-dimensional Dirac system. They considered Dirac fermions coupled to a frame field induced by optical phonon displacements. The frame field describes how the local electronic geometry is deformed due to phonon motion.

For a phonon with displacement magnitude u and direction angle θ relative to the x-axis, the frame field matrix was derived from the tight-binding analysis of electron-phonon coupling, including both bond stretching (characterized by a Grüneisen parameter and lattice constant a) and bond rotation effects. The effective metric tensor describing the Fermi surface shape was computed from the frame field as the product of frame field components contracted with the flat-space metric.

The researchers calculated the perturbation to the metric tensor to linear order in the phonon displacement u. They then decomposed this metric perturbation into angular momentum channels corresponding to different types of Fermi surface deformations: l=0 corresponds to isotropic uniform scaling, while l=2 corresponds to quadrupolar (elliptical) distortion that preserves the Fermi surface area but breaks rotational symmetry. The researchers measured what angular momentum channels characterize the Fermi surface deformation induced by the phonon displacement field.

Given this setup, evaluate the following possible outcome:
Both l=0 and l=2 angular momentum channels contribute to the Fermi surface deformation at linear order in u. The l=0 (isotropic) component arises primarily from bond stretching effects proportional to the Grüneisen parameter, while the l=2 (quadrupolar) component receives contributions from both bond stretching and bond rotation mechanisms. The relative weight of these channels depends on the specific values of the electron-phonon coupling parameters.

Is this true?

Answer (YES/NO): YES